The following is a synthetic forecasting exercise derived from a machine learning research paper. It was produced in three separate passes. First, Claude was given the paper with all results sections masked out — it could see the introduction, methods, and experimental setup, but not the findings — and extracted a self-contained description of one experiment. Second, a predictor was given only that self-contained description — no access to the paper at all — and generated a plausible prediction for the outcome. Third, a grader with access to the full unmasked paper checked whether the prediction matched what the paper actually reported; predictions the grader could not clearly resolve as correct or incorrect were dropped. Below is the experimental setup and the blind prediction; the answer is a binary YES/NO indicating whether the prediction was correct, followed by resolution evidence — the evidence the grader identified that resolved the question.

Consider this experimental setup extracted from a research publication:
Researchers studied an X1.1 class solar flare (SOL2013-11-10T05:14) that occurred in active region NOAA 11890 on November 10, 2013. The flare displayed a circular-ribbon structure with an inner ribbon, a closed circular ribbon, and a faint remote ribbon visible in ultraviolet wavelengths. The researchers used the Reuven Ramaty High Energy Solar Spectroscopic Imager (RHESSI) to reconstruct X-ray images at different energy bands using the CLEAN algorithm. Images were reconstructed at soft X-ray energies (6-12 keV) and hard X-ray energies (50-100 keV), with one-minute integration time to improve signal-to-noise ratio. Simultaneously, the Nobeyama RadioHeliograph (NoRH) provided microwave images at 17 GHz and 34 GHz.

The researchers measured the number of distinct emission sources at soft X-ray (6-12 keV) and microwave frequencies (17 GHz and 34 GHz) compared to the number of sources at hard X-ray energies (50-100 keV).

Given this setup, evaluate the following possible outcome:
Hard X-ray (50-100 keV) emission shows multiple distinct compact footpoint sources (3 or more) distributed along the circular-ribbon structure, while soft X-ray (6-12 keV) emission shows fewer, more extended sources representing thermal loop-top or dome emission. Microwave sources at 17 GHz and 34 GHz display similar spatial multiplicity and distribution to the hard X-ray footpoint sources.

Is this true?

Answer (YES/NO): NO